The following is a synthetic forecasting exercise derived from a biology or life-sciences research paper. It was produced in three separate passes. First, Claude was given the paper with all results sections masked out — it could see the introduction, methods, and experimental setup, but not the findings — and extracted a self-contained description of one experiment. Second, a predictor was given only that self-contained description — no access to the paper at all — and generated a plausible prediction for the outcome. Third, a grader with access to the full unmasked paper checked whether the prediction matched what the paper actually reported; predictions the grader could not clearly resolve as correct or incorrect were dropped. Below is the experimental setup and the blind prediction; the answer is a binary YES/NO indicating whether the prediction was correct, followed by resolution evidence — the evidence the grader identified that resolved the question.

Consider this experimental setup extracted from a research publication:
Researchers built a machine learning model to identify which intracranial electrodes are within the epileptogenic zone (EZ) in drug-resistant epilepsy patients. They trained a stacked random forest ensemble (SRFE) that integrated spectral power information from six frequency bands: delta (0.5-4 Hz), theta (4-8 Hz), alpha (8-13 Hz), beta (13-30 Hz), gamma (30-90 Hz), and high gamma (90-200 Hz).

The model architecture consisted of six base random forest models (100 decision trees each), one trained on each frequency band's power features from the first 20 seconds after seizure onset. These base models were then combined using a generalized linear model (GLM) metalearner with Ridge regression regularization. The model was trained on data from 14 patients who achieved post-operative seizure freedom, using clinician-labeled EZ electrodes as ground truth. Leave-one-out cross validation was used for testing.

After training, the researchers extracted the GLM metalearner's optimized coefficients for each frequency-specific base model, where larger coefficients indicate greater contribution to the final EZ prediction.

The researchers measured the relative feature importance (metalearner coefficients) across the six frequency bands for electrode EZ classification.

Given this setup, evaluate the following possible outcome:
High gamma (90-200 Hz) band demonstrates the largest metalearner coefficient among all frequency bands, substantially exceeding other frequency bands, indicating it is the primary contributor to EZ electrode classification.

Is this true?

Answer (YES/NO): NO